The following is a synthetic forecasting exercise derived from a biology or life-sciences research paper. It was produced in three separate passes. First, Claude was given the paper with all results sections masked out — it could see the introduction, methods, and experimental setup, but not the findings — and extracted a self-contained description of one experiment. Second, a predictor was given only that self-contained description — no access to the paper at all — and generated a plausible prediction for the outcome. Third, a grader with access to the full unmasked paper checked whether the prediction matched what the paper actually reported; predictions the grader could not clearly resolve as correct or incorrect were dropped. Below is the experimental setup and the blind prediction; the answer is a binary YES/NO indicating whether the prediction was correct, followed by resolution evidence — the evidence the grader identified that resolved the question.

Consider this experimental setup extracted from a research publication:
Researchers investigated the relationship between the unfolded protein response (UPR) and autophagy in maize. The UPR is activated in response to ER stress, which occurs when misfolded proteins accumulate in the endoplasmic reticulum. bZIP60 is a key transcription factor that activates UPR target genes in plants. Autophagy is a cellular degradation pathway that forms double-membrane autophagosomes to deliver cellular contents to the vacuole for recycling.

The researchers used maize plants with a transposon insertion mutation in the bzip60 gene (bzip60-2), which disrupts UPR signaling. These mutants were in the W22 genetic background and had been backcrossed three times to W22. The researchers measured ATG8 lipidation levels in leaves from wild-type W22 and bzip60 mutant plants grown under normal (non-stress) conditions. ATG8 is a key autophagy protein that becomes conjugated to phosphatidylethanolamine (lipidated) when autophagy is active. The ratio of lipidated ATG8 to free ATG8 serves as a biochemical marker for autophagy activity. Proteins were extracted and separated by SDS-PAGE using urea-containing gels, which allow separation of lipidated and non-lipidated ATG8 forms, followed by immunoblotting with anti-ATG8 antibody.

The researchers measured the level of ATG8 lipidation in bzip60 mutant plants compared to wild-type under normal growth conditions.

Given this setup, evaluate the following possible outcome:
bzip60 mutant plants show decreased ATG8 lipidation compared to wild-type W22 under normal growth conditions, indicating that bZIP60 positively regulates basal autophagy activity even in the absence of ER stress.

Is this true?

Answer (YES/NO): NO